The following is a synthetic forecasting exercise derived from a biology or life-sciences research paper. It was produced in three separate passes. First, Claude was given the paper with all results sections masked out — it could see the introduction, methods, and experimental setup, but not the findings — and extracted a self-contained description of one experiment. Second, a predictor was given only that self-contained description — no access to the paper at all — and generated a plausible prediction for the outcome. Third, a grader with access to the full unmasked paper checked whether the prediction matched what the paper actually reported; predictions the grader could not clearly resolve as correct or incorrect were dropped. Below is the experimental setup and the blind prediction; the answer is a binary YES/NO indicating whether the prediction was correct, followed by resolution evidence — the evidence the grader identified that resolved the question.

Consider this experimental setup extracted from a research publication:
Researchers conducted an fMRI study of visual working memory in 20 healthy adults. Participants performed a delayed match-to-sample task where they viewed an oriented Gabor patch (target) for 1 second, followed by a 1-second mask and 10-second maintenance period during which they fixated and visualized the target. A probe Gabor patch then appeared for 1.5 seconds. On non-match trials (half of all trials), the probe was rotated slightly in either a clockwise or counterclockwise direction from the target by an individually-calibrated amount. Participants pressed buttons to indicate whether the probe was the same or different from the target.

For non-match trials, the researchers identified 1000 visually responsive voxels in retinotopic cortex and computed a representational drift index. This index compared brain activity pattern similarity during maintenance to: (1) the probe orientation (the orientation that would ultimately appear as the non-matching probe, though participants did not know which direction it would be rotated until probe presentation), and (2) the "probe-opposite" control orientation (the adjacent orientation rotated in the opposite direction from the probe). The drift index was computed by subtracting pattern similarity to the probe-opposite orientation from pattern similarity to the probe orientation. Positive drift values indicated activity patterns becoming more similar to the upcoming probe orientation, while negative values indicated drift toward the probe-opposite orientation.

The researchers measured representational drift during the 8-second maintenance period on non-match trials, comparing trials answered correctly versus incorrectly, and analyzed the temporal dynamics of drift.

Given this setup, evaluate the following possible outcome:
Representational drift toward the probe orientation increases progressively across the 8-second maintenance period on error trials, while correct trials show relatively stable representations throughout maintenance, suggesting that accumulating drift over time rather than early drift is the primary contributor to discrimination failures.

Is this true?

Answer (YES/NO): NO